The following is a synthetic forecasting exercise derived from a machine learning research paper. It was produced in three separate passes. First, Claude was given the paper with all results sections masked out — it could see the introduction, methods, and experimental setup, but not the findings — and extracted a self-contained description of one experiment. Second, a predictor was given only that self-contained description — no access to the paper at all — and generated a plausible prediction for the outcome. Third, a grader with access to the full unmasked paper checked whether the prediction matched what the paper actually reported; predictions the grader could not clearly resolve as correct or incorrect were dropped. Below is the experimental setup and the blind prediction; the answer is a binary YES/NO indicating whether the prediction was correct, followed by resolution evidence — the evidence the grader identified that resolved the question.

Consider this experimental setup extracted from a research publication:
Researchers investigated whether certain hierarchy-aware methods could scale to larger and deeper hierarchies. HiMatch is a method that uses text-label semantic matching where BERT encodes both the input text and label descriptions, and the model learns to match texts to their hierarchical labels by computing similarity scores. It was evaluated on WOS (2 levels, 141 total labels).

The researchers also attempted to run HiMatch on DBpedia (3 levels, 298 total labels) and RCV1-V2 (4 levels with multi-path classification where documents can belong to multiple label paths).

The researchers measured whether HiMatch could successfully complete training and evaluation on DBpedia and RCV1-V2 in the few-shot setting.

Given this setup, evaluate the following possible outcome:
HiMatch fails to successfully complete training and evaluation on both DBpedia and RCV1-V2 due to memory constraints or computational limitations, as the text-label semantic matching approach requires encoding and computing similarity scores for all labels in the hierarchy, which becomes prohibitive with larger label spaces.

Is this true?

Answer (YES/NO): YES